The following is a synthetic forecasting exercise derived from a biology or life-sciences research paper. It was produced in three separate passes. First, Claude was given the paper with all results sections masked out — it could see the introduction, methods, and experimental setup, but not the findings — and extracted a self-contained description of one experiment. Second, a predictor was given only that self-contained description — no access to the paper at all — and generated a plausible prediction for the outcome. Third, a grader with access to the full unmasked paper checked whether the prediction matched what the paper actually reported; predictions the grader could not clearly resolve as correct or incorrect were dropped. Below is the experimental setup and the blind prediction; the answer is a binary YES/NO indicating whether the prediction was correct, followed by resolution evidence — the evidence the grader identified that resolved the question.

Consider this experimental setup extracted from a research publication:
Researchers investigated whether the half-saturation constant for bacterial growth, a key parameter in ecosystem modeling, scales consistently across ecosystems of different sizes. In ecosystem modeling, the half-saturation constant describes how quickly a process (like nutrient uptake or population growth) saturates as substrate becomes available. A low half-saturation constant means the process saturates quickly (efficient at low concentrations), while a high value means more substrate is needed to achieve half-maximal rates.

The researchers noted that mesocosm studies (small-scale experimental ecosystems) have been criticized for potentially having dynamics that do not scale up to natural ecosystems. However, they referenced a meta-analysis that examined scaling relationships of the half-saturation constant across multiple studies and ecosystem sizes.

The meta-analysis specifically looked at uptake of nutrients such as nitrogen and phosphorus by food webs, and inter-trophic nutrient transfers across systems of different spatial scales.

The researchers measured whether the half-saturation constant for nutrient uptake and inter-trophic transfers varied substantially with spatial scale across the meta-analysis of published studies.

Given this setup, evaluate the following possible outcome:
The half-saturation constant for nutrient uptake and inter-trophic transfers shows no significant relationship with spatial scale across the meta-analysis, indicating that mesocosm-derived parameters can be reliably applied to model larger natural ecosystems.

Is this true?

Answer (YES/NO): YES